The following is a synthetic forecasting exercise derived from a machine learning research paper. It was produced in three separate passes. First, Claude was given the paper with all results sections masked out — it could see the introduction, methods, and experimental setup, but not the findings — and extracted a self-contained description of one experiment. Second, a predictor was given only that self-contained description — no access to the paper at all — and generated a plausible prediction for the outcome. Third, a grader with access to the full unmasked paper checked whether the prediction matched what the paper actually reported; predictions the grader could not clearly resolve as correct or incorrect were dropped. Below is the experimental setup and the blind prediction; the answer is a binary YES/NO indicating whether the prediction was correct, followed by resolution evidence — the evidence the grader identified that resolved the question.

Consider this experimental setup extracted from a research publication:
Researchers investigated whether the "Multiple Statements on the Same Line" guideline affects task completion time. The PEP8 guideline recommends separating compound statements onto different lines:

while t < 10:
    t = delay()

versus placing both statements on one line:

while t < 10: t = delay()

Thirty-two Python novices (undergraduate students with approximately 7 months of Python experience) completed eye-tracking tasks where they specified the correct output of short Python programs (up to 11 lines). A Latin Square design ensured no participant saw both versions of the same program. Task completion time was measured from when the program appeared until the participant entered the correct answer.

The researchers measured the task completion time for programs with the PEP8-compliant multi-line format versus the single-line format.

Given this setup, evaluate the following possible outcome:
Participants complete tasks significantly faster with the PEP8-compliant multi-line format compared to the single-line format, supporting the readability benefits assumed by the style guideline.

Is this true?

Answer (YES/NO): NO